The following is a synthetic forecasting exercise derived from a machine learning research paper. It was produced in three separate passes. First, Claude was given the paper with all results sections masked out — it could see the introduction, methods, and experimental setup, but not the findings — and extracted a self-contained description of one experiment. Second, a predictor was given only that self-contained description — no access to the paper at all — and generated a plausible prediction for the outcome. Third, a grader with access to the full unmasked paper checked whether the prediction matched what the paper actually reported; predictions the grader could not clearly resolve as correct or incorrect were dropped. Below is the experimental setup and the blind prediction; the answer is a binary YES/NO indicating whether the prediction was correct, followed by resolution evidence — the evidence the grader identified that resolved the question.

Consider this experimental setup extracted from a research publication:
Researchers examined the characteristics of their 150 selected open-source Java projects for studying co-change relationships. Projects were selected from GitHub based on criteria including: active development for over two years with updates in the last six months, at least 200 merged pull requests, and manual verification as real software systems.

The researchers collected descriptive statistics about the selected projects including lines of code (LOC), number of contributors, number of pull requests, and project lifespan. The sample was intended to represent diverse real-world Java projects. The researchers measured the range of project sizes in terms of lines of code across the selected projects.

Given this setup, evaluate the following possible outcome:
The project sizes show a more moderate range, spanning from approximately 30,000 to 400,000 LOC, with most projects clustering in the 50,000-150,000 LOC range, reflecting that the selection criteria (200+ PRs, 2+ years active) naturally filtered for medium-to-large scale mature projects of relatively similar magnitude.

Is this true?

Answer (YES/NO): NO